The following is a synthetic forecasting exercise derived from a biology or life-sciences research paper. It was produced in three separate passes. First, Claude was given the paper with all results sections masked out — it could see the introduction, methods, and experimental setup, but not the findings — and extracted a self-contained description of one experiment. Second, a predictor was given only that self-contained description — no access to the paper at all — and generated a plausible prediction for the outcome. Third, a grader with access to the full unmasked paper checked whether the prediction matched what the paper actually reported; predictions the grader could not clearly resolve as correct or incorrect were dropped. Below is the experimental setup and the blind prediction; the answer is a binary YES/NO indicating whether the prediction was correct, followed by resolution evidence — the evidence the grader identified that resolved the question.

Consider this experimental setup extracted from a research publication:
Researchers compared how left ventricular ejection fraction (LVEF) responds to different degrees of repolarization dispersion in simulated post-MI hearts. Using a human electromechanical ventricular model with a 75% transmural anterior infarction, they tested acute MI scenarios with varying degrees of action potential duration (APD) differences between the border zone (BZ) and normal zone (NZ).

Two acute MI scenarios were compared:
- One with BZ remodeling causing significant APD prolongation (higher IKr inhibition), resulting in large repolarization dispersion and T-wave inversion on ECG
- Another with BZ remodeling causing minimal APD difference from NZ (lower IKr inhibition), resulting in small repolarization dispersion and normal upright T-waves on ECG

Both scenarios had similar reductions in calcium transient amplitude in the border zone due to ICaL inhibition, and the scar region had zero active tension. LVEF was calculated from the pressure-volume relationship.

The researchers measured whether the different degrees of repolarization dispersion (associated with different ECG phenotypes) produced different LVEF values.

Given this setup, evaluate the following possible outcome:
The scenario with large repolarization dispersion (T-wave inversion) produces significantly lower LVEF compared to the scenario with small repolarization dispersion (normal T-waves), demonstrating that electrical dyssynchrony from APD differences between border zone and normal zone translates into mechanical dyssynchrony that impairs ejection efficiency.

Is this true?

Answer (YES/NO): NO